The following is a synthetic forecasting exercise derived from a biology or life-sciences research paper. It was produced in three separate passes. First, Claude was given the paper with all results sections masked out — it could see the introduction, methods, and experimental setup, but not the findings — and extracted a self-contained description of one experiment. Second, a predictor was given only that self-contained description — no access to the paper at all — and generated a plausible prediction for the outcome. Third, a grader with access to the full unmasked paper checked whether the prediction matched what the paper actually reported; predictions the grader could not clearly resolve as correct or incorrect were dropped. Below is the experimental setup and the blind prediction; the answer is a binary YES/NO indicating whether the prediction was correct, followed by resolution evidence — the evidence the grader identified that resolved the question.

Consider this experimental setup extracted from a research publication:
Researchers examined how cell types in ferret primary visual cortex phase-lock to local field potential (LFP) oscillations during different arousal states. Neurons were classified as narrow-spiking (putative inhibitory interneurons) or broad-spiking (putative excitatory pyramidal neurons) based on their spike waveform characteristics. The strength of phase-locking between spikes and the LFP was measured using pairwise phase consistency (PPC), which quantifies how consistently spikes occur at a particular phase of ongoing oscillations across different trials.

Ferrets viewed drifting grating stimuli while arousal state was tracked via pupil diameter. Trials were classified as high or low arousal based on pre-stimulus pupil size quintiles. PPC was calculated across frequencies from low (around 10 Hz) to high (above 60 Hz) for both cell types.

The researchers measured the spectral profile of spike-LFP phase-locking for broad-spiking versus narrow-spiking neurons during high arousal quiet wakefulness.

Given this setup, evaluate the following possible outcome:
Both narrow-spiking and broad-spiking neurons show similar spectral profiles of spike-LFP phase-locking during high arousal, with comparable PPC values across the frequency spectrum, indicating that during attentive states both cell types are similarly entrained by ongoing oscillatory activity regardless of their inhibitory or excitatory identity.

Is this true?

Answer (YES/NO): NO